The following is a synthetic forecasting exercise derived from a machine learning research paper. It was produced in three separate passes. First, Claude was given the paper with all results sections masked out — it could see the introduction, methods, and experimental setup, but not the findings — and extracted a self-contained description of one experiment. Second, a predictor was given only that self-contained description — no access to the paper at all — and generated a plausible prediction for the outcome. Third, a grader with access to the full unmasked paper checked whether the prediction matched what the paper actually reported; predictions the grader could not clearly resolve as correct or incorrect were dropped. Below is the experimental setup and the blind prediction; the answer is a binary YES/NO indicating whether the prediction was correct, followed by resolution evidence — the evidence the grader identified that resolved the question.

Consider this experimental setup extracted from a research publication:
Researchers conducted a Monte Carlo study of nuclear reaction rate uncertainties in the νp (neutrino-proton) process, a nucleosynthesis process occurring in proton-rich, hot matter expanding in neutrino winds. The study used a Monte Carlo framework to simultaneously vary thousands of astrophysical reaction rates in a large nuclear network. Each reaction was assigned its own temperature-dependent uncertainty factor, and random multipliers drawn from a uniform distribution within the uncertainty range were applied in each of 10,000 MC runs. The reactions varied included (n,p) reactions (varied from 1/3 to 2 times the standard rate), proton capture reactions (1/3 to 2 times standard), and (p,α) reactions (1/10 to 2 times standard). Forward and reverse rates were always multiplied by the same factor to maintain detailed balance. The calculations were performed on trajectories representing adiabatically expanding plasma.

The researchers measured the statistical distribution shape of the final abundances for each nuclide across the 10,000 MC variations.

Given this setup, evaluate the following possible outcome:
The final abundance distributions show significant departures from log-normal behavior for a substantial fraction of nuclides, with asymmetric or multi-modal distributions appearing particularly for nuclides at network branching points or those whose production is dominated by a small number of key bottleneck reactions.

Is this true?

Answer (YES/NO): NO